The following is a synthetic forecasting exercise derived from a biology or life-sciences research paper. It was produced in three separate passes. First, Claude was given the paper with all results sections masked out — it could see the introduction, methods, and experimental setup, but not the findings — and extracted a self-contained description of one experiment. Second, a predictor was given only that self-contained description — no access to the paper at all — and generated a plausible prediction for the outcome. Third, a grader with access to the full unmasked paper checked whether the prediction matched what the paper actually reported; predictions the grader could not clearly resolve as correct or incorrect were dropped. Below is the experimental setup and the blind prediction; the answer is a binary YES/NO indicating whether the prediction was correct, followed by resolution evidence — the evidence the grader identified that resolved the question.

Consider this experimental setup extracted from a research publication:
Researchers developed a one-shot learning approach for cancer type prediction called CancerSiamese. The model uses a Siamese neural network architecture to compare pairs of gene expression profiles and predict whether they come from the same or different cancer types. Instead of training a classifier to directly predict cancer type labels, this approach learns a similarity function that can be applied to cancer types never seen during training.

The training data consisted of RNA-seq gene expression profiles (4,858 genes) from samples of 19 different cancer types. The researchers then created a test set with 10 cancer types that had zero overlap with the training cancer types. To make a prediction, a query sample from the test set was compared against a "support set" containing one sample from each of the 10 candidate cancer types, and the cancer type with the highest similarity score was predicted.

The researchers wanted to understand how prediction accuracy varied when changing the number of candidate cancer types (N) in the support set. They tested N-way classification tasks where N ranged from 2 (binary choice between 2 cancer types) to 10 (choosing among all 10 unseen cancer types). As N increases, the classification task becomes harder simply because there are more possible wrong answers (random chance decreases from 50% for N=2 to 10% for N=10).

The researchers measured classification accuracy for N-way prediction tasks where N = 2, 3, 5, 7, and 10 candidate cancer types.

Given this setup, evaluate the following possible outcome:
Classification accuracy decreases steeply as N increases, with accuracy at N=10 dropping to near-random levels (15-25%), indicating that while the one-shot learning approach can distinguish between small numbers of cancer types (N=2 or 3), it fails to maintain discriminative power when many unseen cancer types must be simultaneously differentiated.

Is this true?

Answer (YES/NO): NO